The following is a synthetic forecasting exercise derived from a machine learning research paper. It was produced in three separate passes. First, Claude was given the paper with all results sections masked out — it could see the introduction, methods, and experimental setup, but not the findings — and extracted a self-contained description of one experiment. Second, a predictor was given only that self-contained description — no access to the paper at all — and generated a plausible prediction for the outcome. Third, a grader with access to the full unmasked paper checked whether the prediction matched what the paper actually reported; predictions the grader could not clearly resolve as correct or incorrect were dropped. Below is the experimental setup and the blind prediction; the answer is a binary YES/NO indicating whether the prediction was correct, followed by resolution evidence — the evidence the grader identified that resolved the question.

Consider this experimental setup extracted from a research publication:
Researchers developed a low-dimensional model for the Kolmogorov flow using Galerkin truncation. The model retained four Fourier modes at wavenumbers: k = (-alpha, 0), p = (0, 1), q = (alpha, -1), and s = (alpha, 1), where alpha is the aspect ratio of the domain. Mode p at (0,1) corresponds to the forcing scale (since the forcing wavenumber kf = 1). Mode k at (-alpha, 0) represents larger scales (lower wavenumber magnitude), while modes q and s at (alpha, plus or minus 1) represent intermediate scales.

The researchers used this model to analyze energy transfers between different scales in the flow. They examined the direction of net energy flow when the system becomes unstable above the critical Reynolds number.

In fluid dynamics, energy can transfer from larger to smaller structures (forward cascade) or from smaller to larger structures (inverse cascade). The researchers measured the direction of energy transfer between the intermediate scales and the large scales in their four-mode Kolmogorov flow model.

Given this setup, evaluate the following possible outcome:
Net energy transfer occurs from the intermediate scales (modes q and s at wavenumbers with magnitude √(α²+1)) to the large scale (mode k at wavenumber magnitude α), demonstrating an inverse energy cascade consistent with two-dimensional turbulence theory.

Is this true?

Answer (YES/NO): YES